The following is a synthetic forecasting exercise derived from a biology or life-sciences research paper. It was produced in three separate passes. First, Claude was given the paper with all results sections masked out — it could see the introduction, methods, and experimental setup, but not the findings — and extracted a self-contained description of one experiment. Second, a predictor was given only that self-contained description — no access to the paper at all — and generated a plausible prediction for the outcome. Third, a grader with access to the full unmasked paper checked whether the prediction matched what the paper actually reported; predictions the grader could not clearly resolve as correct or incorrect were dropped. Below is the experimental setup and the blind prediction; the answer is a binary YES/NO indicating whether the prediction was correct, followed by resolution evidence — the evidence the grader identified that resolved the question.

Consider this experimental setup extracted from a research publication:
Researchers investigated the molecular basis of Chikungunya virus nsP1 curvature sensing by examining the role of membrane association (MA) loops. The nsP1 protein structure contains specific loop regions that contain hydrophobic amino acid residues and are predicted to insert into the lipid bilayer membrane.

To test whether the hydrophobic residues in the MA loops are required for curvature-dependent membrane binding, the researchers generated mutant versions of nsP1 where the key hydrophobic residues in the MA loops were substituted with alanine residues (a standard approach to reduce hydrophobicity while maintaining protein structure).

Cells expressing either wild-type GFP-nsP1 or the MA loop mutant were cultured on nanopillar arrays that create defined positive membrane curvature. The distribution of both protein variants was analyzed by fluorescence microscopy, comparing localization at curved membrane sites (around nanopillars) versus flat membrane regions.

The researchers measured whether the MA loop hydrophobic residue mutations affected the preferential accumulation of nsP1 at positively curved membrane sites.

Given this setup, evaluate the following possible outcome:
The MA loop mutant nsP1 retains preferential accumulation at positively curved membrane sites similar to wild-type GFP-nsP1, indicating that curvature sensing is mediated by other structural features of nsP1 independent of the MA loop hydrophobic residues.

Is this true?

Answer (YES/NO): NO